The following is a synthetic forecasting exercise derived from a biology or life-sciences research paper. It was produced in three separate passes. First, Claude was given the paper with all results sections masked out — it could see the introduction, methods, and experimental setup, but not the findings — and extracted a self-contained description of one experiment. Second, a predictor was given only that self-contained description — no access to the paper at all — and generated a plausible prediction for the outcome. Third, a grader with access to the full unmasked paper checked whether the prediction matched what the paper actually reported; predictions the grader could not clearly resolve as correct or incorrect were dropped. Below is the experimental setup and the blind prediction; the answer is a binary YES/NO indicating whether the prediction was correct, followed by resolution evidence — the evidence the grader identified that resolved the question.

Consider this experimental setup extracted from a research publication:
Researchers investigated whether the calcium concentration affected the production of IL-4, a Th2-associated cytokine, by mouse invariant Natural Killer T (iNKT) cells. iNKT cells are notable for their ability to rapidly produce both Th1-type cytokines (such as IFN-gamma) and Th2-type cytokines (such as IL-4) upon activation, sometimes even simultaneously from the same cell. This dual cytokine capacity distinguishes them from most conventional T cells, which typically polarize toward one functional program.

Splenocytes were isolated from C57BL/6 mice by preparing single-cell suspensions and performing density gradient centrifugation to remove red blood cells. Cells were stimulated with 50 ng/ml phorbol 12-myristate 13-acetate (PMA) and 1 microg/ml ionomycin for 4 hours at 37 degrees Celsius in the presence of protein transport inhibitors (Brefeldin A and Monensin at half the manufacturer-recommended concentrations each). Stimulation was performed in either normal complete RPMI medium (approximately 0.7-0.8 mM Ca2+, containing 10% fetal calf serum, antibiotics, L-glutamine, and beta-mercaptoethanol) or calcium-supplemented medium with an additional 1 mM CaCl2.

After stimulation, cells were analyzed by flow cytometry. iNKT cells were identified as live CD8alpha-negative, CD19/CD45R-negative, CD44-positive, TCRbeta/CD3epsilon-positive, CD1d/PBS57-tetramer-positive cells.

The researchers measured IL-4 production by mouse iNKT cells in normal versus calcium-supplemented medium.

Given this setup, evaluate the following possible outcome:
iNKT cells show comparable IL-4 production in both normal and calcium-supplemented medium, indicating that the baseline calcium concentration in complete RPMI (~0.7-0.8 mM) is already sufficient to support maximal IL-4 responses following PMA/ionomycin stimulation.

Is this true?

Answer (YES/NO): NO